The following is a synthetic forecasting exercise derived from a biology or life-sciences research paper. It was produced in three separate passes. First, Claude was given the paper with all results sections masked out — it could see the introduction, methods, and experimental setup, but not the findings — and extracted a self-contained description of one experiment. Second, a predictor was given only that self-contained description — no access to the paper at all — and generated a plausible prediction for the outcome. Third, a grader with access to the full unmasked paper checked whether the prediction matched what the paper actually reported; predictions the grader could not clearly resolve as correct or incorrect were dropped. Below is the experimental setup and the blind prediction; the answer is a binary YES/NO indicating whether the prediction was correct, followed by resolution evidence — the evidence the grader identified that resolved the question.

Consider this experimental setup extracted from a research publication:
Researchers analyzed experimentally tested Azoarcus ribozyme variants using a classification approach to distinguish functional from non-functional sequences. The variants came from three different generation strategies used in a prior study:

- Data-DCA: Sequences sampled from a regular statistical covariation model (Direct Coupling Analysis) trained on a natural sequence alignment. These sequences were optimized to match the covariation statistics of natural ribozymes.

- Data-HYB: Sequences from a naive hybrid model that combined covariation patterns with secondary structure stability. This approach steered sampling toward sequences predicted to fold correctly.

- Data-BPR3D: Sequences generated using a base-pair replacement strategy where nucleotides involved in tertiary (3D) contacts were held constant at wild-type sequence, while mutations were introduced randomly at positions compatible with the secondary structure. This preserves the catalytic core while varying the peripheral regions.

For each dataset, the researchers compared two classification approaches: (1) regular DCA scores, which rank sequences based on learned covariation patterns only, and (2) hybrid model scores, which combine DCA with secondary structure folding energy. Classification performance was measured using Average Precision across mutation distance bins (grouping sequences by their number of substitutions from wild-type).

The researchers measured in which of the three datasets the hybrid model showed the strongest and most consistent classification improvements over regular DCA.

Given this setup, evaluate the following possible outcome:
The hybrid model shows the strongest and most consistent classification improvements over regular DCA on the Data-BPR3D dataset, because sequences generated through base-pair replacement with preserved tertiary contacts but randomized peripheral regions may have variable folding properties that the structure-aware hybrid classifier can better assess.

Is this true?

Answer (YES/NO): YES